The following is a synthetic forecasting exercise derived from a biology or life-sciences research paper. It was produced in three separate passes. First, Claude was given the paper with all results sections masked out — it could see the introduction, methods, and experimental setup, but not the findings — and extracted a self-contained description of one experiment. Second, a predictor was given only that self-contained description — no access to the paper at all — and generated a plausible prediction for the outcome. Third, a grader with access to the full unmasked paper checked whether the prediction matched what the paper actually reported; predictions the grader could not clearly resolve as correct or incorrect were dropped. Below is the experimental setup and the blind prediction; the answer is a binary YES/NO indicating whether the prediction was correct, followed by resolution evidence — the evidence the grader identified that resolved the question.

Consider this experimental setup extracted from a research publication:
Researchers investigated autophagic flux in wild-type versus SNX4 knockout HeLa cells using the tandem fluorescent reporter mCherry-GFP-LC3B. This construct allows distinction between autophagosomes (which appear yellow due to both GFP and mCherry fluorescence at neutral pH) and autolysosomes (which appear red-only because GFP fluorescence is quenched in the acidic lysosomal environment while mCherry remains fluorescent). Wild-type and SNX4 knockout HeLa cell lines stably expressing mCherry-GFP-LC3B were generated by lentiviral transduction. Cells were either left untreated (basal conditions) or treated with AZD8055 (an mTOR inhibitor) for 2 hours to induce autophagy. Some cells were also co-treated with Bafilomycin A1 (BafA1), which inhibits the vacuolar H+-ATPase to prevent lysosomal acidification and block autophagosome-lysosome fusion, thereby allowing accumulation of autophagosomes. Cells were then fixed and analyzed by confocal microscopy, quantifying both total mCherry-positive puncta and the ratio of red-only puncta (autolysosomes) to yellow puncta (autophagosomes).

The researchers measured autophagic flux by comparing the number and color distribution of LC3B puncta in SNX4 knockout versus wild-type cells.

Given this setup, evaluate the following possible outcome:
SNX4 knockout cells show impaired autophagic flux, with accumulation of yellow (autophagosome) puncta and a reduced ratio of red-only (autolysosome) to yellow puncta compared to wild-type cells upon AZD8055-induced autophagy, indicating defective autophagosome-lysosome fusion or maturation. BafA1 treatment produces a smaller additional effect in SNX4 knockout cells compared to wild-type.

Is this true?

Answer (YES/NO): NO